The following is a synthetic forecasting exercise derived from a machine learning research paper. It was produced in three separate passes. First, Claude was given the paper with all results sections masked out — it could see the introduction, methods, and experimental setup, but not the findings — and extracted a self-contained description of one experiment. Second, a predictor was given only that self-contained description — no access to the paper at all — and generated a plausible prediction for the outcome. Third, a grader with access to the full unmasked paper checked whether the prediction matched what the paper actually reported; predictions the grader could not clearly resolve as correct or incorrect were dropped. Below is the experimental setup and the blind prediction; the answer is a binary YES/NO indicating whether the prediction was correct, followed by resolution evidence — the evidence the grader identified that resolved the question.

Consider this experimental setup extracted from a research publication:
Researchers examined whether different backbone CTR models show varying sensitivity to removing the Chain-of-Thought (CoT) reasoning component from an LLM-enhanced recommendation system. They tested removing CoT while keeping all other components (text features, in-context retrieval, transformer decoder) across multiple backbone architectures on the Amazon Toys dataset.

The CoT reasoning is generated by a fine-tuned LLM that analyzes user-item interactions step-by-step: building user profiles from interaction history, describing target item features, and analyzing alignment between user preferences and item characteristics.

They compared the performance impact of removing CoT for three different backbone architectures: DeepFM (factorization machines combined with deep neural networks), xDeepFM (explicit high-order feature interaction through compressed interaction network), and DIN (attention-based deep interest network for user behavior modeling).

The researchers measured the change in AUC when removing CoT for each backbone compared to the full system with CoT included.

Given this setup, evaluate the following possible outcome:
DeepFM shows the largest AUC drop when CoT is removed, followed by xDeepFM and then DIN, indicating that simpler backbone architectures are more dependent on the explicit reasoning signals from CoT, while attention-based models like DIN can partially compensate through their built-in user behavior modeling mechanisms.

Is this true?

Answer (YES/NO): NO